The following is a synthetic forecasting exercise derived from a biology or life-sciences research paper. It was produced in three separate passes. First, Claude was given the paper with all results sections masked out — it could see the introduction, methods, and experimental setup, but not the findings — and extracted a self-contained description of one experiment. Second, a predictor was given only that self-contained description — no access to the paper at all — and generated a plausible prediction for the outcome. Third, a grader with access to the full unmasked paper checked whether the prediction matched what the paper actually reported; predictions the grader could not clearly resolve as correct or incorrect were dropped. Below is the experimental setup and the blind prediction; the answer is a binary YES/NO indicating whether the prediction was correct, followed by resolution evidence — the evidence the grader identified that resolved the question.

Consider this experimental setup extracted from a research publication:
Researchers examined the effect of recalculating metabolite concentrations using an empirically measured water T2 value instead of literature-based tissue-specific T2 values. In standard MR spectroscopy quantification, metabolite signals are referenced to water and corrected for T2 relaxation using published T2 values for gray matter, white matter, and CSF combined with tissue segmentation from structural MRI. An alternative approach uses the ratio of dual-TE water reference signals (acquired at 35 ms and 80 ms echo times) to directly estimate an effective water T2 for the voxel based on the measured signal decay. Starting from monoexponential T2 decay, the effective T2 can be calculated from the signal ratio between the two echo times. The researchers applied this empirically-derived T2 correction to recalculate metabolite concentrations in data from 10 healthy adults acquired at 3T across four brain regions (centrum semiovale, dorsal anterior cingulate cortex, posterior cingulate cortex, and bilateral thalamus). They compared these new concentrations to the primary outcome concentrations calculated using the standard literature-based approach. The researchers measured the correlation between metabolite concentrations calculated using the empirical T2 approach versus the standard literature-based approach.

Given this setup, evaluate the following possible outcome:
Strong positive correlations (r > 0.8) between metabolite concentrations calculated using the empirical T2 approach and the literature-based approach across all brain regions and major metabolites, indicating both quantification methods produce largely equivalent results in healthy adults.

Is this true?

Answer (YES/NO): YES